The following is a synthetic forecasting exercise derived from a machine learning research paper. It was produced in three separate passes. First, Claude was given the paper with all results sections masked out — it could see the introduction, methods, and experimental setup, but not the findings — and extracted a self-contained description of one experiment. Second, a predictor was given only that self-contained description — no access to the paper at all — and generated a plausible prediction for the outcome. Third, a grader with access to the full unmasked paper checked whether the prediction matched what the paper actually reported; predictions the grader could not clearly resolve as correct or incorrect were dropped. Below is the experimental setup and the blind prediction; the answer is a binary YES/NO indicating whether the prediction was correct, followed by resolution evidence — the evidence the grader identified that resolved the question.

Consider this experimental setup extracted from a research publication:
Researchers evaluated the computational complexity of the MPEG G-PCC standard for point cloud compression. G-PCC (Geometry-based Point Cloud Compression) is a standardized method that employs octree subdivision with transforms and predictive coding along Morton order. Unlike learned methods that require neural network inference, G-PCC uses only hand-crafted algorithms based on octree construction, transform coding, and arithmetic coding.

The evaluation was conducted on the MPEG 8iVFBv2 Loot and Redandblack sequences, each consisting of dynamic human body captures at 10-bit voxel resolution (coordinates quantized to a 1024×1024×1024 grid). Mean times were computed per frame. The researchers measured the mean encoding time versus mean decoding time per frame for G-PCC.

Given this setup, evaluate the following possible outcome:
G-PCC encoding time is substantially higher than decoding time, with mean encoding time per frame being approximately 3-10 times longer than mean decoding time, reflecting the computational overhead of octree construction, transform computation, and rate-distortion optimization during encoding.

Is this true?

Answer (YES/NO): NO